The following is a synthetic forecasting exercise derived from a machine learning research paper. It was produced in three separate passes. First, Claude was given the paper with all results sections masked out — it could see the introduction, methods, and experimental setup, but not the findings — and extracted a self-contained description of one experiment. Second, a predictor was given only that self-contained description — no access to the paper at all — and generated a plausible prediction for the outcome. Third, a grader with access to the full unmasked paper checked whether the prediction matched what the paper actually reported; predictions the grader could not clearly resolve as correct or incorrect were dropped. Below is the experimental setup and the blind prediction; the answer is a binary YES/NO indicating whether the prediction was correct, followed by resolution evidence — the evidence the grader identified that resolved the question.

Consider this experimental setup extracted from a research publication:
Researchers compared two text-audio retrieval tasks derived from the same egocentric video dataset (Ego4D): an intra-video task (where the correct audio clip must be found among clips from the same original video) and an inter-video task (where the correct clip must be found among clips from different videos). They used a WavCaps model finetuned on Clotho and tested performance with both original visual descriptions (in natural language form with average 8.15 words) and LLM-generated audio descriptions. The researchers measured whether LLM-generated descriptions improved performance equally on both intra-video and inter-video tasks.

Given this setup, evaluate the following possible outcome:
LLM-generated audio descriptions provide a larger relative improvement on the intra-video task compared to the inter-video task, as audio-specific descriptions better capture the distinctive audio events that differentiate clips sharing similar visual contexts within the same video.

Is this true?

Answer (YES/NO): YES